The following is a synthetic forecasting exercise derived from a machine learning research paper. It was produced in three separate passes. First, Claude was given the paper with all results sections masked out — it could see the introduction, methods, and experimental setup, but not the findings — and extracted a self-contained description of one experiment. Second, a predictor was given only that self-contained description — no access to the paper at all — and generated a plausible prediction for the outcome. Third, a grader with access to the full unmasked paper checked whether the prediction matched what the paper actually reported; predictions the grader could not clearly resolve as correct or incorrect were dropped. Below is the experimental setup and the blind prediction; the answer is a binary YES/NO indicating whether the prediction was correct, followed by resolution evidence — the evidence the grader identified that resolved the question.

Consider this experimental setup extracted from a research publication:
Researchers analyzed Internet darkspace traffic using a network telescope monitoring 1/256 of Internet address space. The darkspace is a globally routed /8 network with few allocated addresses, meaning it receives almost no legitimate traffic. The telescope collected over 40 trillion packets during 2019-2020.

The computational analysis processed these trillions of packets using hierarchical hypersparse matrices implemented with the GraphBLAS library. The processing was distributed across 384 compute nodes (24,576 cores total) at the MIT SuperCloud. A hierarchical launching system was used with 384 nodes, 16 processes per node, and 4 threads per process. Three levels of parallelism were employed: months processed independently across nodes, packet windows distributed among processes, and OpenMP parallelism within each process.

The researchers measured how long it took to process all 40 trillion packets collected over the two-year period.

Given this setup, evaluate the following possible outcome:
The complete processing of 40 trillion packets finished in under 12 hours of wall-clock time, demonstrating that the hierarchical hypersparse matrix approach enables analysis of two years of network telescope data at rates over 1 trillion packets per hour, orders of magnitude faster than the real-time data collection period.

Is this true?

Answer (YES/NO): NO